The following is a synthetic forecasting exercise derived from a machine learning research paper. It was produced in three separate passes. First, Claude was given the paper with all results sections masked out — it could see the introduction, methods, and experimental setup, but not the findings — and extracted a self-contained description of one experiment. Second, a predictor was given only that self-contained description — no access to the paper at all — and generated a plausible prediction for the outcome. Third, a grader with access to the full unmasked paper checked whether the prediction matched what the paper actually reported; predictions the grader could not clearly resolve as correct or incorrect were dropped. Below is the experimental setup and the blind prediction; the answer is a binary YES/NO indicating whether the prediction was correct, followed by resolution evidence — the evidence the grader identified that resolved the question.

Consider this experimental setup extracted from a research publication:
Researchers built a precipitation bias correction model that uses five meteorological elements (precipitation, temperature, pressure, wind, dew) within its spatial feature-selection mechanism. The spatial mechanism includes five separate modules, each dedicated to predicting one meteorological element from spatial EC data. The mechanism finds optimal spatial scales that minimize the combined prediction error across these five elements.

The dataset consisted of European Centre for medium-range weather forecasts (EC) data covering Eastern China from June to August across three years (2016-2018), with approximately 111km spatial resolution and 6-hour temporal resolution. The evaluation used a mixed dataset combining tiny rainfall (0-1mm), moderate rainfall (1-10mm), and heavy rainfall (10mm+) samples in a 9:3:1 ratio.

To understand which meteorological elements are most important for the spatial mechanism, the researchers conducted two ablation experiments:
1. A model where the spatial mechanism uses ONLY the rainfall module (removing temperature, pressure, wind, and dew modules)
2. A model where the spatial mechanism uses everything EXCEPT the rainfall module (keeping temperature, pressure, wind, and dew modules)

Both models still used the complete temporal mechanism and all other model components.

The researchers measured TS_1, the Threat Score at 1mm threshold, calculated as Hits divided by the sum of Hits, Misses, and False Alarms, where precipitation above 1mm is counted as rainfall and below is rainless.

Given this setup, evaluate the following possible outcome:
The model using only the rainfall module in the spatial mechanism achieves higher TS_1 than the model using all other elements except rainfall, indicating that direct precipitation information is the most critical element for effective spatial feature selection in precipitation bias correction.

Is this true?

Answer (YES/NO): NO